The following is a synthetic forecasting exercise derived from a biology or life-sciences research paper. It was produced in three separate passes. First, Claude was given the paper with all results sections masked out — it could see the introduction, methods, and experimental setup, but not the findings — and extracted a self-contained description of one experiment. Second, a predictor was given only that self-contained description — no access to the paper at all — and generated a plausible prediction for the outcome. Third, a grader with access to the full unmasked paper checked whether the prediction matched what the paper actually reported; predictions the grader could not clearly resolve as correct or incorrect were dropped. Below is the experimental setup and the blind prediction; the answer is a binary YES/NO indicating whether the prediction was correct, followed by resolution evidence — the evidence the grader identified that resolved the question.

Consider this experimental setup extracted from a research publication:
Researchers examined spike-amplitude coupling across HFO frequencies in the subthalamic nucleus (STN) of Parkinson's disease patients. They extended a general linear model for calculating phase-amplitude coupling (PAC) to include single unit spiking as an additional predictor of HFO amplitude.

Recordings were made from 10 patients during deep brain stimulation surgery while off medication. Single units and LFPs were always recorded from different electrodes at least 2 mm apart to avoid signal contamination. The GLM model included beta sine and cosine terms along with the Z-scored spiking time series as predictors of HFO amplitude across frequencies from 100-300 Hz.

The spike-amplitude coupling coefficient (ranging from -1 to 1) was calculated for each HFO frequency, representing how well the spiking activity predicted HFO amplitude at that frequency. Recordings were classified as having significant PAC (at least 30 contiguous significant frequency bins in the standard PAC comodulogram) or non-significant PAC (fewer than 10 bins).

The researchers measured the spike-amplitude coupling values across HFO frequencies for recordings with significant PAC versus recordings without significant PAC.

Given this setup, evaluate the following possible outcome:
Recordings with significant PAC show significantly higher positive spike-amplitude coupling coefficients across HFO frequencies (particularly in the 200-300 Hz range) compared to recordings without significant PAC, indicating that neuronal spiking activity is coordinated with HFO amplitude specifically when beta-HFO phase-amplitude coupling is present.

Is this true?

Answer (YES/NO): NO